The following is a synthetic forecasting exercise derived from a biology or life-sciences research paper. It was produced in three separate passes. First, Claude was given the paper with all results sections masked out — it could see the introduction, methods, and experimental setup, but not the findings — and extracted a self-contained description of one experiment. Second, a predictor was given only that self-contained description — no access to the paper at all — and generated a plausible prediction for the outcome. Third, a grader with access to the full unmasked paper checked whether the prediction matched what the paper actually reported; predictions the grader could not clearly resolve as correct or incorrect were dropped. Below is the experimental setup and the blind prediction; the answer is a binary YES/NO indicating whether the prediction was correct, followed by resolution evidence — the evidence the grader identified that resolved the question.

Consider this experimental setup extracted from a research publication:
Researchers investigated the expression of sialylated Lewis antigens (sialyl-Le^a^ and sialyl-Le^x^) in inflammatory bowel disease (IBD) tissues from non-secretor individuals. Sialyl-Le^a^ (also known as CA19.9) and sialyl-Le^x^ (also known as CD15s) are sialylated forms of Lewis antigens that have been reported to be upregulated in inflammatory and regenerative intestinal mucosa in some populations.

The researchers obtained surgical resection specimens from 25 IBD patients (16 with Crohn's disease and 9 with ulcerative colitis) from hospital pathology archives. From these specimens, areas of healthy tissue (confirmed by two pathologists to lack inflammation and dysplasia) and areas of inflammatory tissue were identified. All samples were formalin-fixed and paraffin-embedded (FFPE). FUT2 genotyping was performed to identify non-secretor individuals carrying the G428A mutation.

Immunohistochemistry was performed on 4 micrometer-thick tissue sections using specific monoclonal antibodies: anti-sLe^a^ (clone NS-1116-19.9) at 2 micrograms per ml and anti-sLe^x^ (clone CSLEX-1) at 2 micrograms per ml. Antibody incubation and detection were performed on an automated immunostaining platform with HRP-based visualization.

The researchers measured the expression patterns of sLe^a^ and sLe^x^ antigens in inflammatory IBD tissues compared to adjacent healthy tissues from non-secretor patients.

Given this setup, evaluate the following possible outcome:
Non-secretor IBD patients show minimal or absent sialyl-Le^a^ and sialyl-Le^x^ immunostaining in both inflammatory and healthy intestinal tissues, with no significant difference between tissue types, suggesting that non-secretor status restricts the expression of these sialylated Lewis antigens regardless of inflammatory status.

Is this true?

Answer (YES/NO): NO